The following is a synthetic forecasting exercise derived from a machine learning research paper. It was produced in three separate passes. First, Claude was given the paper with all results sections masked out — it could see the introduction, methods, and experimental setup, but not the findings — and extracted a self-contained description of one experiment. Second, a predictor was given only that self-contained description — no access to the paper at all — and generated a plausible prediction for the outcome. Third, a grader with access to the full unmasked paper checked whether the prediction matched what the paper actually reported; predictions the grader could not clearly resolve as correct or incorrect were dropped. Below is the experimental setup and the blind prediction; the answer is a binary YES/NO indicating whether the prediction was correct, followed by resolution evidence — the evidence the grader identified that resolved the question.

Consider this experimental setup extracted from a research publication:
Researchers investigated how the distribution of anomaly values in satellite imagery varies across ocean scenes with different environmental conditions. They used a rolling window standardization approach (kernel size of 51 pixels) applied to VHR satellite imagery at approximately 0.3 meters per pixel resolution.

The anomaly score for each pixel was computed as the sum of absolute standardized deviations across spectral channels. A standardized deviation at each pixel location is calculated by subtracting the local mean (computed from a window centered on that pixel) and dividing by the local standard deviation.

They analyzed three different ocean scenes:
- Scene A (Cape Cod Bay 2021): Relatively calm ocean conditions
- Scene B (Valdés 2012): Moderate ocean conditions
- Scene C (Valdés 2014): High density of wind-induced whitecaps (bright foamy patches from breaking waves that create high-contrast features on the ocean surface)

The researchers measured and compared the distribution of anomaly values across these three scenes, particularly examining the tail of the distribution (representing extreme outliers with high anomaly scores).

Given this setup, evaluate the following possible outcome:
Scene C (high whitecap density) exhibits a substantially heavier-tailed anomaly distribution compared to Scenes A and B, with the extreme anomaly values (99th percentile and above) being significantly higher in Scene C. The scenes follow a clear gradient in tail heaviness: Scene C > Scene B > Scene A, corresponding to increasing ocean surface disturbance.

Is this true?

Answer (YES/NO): NO